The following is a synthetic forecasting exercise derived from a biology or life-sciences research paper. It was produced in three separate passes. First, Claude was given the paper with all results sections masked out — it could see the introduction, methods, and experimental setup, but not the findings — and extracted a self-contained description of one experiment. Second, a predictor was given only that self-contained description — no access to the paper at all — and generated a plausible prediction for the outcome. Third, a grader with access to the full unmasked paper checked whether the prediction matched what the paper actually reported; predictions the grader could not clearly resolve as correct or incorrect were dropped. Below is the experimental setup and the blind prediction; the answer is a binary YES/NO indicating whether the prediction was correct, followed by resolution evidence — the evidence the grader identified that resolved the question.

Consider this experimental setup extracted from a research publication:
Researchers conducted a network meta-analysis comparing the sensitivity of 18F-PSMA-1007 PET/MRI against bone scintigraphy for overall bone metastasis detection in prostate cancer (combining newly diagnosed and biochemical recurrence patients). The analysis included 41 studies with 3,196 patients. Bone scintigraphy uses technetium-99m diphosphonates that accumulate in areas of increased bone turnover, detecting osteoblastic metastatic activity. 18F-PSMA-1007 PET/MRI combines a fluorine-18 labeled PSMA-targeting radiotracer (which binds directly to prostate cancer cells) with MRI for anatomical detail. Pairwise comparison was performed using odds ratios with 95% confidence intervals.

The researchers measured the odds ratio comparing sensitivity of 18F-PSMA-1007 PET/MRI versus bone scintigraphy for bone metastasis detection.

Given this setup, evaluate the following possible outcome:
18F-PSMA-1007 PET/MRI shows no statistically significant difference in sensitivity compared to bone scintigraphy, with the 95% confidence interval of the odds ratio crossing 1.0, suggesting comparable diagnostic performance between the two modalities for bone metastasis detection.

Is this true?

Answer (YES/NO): NO